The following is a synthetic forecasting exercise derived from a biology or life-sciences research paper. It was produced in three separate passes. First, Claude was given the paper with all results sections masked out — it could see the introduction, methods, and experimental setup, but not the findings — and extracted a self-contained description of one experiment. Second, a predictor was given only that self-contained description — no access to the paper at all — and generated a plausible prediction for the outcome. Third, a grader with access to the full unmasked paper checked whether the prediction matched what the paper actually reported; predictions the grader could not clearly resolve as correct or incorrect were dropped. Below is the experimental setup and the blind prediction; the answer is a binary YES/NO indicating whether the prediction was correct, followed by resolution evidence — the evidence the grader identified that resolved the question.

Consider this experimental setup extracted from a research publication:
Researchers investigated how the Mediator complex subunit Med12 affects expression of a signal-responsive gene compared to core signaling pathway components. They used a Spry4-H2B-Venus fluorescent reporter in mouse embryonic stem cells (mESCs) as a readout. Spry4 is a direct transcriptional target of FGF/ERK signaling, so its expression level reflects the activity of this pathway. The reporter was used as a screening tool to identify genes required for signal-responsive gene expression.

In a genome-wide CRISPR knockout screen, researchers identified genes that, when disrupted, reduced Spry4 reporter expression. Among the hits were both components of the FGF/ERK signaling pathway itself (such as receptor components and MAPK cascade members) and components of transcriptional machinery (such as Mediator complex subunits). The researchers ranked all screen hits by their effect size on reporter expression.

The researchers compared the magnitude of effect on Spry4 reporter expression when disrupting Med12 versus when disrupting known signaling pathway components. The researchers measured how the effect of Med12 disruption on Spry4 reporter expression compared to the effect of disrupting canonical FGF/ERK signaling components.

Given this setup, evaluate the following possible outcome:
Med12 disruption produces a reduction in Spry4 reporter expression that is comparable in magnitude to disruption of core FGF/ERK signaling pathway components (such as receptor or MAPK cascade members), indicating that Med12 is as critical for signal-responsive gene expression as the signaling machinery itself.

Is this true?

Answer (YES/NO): NO